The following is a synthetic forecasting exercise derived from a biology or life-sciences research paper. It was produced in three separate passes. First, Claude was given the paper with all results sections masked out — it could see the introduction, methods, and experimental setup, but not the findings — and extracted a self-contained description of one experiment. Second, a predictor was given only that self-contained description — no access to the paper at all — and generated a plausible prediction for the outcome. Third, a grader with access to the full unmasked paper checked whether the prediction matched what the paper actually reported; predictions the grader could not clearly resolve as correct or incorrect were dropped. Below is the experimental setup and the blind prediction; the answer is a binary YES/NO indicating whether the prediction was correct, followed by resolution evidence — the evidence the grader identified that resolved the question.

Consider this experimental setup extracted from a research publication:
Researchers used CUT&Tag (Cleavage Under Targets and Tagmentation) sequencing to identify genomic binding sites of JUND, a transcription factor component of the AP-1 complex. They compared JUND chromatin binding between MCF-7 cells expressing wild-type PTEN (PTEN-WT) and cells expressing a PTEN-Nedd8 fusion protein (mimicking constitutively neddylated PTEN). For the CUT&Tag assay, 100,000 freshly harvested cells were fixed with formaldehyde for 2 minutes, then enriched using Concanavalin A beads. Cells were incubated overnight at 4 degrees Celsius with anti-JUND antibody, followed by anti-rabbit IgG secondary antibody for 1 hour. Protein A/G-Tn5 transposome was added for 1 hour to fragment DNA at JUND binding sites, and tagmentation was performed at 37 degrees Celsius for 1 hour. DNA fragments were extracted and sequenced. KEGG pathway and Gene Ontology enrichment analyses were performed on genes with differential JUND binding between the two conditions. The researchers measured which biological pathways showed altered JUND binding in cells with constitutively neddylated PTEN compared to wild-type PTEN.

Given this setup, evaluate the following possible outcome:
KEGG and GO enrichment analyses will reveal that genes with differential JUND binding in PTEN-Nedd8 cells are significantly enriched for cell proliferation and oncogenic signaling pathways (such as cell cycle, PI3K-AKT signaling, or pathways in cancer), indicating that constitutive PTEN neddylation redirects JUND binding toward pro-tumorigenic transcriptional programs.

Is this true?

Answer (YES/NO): NO